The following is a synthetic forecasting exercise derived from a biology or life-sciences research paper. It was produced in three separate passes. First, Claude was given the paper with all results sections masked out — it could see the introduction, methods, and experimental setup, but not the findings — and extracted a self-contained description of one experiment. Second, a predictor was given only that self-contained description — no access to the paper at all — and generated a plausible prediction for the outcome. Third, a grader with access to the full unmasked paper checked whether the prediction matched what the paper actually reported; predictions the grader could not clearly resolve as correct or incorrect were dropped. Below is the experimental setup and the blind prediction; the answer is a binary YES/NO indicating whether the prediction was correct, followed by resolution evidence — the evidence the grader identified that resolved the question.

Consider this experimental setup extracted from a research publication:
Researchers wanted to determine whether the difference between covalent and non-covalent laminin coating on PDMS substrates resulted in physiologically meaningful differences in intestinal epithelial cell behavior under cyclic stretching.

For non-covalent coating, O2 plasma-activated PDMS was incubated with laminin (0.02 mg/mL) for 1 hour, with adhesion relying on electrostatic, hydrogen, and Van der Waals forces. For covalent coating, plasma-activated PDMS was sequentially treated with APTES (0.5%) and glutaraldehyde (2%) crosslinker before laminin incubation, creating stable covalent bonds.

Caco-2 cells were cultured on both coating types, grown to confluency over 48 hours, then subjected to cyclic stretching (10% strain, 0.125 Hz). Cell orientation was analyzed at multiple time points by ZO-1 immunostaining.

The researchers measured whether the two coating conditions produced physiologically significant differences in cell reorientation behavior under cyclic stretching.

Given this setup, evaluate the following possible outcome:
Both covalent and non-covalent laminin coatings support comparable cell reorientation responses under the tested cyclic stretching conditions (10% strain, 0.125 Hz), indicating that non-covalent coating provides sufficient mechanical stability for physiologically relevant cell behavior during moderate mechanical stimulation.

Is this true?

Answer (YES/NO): YES